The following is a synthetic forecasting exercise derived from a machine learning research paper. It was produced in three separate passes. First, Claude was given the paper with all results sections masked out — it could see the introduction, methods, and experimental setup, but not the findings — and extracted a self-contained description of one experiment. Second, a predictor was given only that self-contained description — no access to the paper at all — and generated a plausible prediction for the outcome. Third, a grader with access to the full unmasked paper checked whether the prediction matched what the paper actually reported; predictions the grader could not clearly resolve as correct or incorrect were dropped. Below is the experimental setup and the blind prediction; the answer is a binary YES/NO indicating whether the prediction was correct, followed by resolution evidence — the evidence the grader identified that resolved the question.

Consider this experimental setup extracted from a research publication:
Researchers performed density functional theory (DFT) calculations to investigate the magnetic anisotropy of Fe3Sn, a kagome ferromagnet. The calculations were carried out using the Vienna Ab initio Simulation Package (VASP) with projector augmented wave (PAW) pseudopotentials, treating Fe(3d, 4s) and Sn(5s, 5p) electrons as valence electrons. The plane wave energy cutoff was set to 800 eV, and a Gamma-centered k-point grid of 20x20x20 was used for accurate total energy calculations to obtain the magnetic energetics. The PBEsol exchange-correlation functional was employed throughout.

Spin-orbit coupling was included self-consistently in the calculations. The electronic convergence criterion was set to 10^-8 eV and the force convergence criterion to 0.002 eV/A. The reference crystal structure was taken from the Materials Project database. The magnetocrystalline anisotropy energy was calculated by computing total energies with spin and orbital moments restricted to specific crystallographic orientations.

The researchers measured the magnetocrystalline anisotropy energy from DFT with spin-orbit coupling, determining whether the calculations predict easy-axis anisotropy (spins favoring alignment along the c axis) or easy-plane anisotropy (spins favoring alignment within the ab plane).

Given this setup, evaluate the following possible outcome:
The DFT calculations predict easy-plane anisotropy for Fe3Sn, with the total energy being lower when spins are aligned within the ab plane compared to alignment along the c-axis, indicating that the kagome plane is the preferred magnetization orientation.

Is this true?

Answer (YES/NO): YES